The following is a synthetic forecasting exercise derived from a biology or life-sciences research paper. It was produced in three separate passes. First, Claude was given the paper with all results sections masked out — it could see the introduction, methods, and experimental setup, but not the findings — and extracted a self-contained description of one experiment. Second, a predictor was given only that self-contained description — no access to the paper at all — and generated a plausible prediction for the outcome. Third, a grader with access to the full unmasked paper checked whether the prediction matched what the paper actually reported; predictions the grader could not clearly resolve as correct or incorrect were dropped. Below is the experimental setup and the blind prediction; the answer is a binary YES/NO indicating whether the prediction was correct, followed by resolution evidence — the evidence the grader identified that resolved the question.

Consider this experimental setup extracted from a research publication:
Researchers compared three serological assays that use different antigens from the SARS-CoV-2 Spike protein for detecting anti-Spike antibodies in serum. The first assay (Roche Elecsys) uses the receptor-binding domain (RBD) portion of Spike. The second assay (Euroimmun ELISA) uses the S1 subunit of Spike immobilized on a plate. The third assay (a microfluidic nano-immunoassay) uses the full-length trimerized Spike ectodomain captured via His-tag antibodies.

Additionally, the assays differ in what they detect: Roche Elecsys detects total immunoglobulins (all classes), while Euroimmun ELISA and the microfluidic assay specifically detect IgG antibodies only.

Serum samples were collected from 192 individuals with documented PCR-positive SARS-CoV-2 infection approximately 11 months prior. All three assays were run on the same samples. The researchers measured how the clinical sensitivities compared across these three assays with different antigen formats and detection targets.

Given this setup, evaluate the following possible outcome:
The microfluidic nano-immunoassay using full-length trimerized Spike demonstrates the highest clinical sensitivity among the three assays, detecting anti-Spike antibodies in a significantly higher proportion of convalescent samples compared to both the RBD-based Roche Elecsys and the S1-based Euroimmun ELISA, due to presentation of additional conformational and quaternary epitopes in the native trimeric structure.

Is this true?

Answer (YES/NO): NO